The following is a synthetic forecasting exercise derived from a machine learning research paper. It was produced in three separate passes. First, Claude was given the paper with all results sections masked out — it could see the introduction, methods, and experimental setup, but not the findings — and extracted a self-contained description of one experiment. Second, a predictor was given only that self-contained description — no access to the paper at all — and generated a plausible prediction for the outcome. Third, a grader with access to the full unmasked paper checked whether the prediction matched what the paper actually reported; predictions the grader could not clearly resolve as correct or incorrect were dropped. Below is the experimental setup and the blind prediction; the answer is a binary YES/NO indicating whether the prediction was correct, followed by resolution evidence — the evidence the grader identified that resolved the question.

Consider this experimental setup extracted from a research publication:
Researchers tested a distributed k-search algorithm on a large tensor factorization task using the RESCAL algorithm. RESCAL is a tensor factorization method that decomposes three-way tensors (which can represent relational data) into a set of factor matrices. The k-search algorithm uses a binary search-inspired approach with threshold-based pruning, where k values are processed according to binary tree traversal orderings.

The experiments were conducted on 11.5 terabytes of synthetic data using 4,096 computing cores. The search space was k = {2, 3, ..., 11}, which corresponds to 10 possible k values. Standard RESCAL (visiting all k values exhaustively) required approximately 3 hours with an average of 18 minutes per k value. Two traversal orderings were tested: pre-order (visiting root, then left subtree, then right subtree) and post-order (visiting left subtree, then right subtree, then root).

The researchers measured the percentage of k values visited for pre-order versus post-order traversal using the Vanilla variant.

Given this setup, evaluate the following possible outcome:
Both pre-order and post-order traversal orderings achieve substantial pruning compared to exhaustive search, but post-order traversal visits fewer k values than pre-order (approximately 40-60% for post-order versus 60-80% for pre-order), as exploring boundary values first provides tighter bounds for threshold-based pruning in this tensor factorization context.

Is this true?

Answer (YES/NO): NO